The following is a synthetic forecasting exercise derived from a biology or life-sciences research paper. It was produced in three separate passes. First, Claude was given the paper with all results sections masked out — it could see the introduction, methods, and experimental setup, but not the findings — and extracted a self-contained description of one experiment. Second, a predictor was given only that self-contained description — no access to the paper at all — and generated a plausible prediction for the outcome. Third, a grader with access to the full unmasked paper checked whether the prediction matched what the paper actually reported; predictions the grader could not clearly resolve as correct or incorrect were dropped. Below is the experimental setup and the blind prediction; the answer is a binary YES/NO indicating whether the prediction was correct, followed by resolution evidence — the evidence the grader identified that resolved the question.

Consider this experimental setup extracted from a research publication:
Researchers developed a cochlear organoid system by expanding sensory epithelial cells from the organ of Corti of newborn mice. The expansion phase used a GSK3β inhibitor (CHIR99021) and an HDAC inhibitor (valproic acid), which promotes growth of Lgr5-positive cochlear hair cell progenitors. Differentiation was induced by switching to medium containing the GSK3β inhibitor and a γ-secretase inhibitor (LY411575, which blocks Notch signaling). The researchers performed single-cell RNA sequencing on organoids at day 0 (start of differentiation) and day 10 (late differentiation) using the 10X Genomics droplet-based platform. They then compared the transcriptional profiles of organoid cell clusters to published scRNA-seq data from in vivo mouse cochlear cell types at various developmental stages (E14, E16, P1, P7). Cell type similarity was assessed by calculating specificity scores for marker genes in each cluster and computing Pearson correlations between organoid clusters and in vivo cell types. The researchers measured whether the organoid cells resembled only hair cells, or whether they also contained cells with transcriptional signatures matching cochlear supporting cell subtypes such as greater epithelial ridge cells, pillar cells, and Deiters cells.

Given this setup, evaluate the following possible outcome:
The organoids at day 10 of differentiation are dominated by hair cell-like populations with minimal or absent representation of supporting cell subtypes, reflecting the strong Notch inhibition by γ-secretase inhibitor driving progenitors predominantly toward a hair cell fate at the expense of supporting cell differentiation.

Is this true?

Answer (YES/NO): NO